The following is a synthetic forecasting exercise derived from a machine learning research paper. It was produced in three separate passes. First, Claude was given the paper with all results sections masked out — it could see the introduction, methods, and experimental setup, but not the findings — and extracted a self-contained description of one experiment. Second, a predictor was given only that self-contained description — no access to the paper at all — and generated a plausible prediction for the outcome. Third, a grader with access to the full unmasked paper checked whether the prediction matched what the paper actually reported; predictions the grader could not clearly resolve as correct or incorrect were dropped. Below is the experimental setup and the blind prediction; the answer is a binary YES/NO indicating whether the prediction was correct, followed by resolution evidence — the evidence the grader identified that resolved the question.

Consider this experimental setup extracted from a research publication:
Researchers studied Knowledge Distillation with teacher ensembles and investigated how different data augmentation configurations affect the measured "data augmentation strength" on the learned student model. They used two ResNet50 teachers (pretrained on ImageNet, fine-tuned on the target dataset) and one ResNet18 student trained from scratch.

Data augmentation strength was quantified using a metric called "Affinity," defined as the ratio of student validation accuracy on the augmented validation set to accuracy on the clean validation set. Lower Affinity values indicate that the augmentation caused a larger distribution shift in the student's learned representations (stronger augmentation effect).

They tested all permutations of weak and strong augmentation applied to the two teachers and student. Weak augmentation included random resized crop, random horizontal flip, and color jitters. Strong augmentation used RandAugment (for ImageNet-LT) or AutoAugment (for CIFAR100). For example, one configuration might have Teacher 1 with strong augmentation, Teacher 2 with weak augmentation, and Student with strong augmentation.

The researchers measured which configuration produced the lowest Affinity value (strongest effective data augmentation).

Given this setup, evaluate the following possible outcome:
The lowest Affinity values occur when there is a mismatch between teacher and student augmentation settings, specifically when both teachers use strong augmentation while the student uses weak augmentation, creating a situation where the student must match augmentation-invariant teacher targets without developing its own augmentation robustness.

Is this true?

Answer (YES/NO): NO